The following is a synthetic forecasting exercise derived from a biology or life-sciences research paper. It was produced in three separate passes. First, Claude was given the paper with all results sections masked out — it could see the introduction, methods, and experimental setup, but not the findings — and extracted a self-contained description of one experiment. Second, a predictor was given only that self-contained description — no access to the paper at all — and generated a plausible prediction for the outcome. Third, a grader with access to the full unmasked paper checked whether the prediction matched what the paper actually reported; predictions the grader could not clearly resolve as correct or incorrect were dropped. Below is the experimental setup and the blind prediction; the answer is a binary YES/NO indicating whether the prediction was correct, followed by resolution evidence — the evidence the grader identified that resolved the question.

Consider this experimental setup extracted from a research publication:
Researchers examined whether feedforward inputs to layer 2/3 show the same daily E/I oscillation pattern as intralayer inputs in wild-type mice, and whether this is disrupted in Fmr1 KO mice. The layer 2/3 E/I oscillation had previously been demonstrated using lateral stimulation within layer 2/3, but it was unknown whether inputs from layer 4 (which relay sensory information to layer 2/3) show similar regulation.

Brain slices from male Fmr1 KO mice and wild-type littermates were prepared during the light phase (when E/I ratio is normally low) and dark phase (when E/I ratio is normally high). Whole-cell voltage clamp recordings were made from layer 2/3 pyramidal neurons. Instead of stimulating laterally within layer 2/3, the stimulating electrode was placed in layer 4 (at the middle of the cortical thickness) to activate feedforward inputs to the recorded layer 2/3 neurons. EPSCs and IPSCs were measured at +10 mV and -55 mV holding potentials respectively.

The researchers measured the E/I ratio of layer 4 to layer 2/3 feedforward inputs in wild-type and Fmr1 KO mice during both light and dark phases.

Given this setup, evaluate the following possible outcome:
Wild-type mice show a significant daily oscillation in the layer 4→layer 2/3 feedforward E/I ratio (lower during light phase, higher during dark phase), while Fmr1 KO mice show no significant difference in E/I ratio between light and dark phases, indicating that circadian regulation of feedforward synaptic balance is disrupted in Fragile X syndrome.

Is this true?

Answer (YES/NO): NO